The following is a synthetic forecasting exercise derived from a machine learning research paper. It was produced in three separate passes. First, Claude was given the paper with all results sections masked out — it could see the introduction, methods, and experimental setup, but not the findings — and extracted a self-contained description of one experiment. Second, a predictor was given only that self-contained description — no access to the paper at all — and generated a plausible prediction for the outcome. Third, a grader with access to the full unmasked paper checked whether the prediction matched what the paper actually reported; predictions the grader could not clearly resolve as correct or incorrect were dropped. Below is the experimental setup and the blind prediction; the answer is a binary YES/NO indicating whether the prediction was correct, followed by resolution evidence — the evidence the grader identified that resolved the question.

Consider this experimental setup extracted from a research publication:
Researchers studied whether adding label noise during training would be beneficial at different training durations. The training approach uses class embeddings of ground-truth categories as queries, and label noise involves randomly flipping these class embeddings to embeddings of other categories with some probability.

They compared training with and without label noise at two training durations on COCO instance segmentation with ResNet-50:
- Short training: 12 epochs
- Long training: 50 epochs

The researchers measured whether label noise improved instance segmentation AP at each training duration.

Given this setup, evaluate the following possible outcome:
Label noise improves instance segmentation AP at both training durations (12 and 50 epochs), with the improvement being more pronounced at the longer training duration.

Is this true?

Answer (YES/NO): NO